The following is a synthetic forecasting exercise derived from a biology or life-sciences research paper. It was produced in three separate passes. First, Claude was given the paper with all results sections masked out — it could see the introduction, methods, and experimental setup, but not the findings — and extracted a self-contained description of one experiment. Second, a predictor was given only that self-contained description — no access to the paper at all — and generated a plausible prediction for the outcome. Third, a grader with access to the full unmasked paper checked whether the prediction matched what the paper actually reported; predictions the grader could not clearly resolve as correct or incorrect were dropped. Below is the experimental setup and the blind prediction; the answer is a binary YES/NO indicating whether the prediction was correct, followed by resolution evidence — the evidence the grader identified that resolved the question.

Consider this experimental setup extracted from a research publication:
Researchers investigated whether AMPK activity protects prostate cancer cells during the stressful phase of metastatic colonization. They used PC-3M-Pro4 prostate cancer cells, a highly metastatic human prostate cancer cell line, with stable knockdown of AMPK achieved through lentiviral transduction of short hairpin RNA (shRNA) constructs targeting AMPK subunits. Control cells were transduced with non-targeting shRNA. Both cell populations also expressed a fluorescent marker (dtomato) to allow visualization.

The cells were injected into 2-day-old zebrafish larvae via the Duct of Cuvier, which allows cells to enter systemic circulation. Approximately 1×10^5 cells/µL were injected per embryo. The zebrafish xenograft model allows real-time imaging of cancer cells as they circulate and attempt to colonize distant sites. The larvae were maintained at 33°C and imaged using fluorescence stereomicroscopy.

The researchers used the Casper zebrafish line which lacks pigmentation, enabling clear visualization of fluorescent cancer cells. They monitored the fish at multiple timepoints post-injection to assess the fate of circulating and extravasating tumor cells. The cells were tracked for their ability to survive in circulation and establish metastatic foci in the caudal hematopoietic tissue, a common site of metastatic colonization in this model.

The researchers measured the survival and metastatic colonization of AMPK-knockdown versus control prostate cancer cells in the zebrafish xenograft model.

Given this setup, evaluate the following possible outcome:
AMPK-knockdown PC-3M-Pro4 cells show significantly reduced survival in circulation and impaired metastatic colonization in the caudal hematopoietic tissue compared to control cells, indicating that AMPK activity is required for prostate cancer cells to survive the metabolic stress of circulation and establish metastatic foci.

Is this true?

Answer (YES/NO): YES